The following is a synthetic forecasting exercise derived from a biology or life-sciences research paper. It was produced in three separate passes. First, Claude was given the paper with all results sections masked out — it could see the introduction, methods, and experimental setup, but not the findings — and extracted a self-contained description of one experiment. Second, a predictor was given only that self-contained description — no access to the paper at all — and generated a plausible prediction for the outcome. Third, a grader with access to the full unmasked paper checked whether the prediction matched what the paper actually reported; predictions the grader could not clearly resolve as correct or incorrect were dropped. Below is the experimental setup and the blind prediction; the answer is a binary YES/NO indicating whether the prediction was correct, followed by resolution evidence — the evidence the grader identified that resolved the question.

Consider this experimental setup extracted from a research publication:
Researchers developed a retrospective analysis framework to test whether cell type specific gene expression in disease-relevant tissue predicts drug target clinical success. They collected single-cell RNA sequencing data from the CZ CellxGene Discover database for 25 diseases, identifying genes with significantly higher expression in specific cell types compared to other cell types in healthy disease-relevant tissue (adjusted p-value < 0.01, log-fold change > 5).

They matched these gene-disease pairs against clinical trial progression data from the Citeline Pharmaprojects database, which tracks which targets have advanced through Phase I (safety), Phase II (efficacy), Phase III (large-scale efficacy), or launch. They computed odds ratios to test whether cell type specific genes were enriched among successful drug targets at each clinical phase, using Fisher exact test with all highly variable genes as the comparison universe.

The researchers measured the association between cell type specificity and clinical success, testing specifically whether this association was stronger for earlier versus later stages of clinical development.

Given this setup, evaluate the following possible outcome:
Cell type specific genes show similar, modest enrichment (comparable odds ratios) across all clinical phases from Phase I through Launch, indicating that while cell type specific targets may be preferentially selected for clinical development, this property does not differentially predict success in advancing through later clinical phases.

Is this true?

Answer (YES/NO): NO